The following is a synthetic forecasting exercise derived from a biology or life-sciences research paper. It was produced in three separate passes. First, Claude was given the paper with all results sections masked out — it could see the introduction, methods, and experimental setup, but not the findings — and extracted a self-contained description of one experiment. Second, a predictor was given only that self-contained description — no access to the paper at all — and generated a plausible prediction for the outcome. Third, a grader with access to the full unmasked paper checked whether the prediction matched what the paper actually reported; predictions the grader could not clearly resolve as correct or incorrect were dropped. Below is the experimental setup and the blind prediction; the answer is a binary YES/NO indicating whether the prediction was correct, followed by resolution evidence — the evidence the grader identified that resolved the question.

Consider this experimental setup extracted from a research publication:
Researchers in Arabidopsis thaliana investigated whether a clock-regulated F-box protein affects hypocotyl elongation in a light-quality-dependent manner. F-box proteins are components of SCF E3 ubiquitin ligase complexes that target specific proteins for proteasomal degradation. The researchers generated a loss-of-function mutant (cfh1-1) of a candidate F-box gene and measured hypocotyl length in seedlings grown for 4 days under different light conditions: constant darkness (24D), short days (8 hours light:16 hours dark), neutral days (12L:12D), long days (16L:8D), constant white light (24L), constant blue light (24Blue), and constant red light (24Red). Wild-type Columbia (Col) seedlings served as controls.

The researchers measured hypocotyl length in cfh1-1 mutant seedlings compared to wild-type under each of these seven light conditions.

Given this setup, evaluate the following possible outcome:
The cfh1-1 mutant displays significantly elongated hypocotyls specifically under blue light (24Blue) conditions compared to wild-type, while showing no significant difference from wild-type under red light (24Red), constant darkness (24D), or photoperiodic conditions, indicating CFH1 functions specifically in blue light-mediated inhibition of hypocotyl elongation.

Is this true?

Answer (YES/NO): NO